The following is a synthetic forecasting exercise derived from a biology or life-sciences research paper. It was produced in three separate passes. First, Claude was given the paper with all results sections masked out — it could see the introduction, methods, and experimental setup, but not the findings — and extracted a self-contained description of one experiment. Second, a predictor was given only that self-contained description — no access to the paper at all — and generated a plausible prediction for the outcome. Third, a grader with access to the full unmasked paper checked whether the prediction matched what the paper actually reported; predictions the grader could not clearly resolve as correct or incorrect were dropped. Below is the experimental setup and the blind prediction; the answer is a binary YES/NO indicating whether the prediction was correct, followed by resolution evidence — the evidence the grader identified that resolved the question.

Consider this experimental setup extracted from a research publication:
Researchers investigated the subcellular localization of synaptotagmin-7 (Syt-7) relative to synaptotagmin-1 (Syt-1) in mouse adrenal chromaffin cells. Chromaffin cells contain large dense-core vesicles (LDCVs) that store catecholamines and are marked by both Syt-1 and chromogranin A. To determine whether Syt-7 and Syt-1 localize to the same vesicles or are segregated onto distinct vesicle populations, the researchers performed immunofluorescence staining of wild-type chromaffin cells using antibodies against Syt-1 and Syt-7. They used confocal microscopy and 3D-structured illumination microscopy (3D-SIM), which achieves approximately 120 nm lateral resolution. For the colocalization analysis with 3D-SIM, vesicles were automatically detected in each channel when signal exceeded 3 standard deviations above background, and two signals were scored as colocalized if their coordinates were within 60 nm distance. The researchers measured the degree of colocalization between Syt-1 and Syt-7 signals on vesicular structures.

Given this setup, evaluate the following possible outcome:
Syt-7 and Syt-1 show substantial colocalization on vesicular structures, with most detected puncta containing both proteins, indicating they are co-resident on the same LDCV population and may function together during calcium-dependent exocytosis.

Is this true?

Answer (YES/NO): NO